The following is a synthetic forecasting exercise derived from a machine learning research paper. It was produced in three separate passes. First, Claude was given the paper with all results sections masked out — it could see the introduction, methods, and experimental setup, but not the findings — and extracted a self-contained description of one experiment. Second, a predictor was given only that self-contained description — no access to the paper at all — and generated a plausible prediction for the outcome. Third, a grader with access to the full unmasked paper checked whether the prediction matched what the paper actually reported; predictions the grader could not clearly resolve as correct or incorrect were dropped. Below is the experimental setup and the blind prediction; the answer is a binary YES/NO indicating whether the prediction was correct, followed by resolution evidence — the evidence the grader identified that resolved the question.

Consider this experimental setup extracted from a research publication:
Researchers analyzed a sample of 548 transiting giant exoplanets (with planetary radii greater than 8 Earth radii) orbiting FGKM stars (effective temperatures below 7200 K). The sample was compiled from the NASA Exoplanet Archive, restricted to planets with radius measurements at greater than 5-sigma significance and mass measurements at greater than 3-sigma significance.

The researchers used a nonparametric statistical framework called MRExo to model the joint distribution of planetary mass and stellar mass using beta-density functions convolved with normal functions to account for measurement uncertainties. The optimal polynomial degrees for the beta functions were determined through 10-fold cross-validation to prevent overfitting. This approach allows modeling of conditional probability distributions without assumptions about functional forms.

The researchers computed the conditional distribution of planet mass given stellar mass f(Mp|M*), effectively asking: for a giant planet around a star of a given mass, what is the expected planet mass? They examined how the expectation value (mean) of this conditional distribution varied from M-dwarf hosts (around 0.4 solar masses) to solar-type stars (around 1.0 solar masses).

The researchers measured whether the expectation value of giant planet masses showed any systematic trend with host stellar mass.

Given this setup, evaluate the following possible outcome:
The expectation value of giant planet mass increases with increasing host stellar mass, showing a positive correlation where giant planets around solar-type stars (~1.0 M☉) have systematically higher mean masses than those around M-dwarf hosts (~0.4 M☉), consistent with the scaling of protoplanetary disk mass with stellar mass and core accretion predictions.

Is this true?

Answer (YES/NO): NO